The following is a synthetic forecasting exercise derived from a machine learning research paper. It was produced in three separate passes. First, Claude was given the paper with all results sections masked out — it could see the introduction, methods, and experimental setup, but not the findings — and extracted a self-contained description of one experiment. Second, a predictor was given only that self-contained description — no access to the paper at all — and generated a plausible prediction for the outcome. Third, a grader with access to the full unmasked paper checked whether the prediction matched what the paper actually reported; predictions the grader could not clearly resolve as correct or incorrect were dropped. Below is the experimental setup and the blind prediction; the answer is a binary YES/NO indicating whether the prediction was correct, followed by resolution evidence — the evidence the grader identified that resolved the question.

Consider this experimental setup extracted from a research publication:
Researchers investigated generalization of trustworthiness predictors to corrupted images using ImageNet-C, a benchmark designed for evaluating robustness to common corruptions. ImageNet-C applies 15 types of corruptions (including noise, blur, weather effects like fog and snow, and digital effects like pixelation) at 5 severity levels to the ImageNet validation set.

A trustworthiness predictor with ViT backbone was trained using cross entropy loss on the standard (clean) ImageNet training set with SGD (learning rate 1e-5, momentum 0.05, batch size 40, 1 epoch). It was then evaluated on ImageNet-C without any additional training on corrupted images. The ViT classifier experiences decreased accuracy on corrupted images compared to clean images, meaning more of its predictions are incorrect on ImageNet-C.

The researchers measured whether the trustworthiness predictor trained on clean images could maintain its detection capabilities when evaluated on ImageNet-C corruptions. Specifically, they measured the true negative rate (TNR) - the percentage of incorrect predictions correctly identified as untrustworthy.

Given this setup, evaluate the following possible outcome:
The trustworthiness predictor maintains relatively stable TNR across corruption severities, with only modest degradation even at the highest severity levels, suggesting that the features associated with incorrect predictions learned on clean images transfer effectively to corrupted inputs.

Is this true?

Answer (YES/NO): NO